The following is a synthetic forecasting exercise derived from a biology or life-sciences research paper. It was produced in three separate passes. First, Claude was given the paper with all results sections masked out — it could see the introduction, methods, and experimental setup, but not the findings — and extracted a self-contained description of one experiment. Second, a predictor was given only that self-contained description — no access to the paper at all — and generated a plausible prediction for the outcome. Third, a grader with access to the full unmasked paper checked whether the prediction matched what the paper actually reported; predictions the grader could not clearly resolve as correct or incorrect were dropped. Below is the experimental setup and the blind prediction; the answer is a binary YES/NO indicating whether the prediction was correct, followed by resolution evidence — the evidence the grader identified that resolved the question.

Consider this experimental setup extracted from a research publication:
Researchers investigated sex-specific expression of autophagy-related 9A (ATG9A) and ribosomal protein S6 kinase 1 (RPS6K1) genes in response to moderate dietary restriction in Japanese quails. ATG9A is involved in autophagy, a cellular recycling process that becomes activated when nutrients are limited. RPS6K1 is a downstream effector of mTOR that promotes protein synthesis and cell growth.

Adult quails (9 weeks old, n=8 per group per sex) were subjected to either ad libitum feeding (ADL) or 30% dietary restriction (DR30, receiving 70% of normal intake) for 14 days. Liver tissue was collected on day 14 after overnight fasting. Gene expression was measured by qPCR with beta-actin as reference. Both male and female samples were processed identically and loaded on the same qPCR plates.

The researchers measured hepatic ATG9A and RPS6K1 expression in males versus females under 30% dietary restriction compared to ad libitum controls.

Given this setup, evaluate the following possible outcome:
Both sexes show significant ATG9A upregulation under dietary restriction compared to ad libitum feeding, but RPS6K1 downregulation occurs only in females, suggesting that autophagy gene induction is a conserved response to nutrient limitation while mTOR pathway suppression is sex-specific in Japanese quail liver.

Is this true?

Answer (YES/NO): NO